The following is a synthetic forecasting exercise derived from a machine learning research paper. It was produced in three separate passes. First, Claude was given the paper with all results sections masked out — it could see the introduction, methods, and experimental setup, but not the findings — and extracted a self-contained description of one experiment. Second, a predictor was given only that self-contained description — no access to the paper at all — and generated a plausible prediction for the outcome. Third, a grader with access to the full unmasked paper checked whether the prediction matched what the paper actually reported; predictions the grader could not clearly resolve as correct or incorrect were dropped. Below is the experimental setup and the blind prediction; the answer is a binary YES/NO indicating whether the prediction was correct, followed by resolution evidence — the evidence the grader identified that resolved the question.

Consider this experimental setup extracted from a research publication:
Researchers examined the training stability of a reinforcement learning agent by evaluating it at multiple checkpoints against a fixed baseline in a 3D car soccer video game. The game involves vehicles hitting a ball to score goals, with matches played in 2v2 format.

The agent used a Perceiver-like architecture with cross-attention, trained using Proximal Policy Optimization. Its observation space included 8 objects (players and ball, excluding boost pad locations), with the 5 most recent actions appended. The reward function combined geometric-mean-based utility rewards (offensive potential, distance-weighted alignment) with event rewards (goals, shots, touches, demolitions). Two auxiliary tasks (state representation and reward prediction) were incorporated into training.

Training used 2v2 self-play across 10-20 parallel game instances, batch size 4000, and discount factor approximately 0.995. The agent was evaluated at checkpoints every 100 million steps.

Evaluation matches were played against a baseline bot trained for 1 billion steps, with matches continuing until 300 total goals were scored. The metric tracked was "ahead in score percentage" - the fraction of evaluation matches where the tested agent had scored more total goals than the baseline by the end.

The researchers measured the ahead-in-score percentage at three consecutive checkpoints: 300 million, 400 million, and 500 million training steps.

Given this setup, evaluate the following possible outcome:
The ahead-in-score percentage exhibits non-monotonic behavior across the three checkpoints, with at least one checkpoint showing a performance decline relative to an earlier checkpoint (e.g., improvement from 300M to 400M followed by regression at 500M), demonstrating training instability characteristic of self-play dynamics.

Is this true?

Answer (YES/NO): YES